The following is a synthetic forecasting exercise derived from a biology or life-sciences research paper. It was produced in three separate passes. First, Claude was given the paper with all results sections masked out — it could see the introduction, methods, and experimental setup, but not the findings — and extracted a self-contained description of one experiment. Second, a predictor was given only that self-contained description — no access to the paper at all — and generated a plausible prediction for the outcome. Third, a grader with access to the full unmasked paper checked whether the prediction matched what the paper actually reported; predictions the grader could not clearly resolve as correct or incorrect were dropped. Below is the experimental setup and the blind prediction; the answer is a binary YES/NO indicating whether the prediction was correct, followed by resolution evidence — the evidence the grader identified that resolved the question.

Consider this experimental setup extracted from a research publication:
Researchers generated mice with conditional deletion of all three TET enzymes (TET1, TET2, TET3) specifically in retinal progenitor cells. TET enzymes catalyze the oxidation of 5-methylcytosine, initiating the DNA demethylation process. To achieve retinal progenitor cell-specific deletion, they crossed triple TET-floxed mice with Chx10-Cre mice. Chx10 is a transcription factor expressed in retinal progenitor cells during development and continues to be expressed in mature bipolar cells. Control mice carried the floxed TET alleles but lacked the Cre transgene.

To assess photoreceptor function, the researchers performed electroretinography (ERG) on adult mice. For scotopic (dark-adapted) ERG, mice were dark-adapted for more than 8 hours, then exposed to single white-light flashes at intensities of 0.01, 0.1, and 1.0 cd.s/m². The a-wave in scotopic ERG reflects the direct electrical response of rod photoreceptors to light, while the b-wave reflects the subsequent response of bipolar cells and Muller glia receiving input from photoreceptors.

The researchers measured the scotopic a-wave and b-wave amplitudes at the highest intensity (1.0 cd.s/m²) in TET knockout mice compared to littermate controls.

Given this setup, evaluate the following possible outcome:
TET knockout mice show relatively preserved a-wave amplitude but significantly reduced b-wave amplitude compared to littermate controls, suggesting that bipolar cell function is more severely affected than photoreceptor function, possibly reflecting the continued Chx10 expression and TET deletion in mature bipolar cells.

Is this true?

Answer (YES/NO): NO